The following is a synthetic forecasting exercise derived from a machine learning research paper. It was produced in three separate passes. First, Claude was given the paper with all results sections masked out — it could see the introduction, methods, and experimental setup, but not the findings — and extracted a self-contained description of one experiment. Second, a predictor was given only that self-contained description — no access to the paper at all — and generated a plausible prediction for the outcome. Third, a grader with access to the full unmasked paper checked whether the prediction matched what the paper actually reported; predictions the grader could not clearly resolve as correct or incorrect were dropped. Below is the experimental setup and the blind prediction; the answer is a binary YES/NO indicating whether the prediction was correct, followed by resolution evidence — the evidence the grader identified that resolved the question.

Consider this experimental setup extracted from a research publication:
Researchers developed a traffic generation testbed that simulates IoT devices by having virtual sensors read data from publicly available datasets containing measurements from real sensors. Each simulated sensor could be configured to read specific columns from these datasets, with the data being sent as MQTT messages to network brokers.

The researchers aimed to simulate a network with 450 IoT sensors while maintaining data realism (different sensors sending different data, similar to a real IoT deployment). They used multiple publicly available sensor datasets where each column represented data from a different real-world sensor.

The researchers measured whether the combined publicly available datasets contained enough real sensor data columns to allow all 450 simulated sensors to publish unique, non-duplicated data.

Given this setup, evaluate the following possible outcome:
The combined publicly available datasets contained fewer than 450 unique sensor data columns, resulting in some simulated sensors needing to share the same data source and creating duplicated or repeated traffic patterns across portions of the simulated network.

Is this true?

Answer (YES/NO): YES